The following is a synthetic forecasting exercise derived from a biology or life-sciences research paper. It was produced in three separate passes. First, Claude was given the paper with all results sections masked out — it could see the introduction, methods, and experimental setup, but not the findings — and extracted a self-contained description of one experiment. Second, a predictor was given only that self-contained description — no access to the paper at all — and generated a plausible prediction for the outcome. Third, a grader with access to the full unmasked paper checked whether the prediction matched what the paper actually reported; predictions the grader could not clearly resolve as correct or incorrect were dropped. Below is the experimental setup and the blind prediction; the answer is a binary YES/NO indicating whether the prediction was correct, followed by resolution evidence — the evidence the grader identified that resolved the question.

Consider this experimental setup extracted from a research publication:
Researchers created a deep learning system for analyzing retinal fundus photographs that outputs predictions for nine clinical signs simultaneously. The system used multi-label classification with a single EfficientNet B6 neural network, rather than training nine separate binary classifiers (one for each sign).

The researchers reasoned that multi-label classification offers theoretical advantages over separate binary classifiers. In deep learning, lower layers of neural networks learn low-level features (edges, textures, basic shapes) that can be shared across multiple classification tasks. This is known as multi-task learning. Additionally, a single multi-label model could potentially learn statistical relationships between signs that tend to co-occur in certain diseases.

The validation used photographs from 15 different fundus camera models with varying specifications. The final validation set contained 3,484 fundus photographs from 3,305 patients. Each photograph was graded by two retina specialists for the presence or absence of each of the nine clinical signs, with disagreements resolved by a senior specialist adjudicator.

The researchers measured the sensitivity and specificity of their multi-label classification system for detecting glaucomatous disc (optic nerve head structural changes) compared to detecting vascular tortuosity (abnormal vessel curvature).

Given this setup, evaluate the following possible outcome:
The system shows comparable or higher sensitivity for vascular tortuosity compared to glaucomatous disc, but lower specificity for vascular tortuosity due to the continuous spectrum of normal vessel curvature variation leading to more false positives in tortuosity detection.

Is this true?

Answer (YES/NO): NO